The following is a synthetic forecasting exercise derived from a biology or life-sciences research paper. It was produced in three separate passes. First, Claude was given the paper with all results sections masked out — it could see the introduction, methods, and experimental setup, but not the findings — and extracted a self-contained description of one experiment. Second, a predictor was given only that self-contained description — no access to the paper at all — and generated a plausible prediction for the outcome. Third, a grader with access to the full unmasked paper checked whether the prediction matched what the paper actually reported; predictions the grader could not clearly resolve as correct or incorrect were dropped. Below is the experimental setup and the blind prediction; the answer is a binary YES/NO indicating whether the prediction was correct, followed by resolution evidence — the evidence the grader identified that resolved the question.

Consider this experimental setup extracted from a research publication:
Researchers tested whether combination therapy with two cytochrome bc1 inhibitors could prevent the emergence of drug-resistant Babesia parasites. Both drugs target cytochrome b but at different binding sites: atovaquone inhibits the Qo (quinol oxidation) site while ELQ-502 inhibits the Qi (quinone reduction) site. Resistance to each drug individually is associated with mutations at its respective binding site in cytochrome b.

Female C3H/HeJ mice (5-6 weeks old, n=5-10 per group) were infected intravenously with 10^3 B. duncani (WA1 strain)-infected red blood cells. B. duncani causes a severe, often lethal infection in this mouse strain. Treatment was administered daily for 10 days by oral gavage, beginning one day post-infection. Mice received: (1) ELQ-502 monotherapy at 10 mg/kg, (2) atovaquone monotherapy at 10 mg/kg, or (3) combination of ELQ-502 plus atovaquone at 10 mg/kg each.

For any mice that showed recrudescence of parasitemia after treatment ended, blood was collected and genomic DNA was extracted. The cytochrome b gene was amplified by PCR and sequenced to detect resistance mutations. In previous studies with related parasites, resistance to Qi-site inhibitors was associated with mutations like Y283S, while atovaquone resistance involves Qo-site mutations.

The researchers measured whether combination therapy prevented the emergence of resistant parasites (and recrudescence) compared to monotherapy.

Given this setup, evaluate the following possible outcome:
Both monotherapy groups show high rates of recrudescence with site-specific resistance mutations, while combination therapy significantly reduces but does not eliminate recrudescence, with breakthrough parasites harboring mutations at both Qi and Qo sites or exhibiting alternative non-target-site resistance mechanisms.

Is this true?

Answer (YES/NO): NO